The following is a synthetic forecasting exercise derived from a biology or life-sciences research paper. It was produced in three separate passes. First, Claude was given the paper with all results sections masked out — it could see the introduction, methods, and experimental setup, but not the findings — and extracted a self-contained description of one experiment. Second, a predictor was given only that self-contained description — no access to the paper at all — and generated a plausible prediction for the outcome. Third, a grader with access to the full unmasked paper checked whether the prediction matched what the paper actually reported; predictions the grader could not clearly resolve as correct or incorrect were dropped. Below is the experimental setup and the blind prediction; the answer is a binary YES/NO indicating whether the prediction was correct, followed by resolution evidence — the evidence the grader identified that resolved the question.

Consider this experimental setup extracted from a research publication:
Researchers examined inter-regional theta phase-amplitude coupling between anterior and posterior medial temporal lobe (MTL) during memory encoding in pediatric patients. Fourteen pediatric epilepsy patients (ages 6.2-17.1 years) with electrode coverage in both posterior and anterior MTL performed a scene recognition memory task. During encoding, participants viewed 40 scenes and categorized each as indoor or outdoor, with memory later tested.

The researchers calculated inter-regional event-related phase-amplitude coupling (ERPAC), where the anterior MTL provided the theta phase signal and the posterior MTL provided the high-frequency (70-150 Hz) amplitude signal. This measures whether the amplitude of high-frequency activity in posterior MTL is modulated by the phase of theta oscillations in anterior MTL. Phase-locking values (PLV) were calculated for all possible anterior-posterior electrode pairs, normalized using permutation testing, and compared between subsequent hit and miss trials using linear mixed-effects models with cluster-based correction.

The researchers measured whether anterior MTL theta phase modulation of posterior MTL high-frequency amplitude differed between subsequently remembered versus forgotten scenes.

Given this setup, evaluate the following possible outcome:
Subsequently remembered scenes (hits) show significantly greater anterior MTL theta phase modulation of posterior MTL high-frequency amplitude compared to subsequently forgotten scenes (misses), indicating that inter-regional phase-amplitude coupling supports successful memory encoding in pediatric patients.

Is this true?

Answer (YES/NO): NO